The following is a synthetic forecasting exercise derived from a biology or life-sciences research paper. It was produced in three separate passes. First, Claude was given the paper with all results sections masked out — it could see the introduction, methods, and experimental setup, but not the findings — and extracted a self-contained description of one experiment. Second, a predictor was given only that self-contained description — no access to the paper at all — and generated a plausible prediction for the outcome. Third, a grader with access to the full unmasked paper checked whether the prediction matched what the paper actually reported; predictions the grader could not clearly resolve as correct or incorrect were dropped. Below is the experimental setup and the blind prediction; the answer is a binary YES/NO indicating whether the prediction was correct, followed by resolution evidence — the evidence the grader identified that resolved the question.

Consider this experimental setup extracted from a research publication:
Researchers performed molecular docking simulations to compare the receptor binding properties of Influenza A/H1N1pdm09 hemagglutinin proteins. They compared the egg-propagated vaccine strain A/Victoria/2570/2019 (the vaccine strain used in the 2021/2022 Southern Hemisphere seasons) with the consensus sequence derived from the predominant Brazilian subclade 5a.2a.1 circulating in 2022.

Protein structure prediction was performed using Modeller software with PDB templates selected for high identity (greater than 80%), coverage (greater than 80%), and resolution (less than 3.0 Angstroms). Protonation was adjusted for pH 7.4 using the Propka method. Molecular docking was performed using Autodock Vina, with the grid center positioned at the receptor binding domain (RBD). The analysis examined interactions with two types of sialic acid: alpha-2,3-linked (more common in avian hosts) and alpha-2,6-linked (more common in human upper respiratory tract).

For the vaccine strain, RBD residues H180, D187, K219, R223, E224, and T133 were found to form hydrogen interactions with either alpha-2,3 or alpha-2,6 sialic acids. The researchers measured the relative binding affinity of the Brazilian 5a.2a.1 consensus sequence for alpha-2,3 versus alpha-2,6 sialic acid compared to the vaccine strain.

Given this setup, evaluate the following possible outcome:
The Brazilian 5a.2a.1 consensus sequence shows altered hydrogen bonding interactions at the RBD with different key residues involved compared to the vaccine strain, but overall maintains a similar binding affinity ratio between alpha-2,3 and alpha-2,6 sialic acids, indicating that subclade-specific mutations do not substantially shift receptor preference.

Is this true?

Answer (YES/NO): NO